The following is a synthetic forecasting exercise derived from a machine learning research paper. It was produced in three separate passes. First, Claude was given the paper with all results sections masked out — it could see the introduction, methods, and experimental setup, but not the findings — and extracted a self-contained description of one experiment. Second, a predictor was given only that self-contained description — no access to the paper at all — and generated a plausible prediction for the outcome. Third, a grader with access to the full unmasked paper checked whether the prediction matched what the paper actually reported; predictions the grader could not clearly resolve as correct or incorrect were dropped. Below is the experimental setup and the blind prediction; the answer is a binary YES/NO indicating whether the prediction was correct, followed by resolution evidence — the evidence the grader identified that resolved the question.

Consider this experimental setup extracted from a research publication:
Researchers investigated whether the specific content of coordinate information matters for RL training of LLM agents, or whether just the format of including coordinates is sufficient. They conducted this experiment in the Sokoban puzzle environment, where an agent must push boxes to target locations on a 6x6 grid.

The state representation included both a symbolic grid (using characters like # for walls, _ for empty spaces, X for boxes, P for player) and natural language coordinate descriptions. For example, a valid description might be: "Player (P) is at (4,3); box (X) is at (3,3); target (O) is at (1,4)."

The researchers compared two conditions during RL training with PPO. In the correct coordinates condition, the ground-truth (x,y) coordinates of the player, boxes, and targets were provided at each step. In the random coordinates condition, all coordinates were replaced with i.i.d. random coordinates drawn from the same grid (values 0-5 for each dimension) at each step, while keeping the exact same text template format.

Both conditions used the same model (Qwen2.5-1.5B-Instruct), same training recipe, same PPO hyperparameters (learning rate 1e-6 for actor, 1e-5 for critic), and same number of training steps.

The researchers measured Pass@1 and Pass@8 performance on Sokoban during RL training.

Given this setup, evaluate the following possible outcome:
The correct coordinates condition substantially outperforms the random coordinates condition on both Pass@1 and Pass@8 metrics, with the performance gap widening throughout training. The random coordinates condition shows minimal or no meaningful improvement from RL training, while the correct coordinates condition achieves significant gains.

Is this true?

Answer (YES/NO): YES